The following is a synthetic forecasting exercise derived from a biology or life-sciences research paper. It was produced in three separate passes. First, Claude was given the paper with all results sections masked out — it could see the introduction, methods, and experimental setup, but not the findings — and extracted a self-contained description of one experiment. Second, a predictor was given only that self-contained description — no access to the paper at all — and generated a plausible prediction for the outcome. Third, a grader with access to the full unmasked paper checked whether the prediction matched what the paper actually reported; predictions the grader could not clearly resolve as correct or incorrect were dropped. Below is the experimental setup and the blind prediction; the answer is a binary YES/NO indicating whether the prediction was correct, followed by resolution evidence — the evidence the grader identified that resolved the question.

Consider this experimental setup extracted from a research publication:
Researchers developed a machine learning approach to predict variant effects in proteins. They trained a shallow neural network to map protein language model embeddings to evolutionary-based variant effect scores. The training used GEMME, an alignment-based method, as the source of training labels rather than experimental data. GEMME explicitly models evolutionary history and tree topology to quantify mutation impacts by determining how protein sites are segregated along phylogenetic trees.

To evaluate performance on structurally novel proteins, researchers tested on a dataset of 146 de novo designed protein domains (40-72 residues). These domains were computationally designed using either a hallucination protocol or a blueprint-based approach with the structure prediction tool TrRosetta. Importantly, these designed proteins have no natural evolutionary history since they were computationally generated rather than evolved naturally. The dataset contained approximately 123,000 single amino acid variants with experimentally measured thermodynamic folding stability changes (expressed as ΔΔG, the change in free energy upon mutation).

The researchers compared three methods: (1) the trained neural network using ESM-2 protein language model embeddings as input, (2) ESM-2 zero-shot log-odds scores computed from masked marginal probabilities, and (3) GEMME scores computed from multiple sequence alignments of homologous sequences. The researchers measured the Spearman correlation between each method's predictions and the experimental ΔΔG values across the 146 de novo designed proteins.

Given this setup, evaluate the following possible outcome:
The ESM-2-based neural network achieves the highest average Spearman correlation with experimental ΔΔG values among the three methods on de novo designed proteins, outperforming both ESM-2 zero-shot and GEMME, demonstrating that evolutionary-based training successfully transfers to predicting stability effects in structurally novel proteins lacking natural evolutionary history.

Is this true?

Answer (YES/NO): YES